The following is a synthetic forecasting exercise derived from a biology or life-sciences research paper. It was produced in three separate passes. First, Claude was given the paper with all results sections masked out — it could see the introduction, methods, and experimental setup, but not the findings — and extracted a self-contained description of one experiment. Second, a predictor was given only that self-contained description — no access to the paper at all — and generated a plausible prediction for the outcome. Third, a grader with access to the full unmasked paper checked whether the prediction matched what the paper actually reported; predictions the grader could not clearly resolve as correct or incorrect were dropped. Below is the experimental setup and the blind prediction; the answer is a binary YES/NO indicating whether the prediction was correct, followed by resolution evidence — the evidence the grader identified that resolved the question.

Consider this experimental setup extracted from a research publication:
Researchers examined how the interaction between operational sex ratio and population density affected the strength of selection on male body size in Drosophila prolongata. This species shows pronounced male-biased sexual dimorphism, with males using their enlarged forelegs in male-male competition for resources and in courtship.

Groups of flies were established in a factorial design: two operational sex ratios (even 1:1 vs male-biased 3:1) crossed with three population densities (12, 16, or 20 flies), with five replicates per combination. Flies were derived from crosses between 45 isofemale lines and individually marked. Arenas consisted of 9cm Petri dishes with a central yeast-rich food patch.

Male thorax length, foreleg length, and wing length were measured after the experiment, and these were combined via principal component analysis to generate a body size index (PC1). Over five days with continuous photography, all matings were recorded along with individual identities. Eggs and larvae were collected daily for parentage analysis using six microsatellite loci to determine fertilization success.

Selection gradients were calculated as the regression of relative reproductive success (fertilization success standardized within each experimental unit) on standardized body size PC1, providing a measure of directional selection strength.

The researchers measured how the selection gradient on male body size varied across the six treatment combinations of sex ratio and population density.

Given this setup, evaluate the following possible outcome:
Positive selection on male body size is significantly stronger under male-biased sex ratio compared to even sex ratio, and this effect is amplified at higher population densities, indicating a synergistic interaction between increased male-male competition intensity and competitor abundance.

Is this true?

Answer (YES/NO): NO